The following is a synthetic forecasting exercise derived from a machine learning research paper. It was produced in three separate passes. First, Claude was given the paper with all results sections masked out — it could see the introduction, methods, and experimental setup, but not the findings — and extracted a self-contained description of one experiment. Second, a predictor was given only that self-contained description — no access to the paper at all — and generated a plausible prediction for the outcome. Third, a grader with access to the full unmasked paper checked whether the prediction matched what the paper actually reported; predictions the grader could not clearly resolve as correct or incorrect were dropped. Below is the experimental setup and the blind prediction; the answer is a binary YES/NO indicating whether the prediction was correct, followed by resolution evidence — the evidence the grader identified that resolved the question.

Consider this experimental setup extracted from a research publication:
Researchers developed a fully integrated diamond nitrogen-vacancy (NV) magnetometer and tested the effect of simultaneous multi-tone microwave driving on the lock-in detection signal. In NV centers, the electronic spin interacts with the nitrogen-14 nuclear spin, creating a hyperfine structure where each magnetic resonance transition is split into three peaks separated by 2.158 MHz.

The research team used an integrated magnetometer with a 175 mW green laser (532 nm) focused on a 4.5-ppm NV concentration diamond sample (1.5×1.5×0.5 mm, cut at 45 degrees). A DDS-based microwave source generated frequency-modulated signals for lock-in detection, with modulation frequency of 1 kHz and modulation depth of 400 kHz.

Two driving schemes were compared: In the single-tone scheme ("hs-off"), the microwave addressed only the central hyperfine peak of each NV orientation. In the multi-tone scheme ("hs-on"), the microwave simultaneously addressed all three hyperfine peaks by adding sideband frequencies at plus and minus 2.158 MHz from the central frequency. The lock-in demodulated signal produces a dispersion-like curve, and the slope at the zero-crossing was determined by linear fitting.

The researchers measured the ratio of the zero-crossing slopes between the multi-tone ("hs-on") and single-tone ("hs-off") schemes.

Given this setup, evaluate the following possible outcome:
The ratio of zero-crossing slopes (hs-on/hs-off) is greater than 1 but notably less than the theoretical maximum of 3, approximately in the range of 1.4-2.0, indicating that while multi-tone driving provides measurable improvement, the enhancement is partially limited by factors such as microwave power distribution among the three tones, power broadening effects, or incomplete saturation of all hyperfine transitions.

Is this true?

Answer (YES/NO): NO